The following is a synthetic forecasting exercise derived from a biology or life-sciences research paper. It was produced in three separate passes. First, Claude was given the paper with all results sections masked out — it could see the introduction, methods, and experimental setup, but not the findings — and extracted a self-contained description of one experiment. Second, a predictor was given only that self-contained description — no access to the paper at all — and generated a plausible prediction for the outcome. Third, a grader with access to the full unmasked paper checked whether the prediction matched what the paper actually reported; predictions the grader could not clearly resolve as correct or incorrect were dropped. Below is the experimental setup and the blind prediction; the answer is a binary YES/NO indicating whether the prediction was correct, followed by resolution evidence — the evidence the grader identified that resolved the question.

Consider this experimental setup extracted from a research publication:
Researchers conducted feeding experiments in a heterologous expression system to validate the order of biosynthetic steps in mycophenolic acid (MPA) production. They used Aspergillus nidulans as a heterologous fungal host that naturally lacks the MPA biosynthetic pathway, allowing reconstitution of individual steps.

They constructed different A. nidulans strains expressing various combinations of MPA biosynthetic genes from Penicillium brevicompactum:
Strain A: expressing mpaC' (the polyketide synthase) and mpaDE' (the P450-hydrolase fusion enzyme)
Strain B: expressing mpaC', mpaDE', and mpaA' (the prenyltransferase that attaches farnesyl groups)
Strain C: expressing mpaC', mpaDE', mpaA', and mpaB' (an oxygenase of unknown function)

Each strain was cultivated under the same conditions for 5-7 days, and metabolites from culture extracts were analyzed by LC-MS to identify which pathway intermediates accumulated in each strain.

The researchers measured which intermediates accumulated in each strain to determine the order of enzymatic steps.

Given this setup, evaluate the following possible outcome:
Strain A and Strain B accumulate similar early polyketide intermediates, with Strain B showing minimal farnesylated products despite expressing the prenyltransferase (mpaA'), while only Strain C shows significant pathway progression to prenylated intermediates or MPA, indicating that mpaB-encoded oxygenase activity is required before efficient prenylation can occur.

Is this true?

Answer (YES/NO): NO